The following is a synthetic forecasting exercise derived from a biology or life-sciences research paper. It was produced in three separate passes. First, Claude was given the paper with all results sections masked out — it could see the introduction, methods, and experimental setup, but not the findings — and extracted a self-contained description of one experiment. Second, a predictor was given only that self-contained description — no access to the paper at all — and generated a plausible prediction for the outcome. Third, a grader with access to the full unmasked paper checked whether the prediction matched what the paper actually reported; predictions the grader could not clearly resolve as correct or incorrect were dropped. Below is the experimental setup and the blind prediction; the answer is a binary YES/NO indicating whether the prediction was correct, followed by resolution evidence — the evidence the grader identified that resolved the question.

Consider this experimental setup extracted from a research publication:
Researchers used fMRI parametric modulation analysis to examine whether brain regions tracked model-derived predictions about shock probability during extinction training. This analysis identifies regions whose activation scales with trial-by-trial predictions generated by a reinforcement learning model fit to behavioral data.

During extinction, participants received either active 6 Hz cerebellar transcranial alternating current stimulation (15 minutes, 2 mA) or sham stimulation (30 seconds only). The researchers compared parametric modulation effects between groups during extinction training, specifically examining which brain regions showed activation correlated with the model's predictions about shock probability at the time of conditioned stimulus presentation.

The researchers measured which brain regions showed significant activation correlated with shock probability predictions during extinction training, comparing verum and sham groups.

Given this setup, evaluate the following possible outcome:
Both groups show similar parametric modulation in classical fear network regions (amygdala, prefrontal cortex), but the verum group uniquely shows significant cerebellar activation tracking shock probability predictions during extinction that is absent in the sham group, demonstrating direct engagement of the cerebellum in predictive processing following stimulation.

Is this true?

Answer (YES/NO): NO